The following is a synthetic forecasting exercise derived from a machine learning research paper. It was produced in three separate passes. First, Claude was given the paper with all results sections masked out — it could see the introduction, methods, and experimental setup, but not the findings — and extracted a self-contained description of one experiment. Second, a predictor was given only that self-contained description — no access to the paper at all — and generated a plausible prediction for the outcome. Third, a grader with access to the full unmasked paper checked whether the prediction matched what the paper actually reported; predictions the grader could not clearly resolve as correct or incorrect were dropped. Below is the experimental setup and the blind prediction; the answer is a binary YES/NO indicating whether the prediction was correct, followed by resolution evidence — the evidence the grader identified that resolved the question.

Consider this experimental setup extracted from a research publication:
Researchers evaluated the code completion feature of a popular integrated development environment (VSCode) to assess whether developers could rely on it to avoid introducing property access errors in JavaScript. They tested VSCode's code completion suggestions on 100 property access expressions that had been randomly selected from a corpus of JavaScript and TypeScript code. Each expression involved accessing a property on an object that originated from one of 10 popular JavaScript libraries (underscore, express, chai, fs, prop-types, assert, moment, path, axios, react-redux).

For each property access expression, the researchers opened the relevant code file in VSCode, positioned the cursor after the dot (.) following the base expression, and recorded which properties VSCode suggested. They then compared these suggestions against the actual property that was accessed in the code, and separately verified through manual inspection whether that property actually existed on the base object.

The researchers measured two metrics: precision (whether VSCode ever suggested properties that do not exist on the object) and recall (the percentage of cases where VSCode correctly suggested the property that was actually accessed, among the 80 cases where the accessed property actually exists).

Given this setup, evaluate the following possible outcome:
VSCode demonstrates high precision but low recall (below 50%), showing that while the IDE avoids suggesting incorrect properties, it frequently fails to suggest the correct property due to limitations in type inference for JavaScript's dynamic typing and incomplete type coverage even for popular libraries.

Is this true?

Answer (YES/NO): YES